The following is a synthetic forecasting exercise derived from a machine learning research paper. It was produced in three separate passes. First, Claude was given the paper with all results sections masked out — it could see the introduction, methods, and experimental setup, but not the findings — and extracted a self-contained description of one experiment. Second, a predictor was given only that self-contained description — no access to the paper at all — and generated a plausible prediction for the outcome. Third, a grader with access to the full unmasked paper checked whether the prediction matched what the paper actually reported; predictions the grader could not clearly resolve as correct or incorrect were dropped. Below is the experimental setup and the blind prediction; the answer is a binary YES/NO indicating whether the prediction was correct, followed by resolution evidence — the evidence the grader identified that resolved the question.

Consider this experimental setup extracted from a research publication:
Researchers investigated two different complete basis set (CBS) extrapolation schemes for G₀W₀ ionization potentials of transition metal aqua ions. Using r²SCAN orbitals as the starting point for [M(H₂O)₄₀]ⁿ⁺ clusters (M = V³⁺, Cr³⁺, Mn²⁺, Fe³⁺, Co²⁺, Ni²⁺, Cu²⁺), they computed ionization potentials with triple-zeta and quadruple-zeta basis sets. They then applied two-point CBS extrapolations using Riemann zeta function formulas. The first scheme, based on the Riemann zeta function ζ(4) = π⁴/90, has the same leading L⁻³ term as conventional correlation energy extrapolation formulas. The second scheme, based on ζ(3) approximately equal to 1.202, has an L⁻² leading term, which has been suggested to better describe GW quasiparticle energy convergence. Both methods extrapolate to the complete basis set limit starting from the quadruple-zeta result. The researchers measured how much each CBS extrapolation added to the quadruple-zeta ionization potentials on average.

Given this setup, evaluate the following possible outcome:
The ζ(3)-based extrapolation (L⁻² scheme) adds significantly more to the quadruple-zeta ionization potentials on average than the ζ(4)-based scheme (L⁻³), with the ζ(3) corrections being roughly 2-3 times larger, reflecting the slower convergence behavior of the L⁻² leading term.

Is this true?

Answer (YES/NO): NO